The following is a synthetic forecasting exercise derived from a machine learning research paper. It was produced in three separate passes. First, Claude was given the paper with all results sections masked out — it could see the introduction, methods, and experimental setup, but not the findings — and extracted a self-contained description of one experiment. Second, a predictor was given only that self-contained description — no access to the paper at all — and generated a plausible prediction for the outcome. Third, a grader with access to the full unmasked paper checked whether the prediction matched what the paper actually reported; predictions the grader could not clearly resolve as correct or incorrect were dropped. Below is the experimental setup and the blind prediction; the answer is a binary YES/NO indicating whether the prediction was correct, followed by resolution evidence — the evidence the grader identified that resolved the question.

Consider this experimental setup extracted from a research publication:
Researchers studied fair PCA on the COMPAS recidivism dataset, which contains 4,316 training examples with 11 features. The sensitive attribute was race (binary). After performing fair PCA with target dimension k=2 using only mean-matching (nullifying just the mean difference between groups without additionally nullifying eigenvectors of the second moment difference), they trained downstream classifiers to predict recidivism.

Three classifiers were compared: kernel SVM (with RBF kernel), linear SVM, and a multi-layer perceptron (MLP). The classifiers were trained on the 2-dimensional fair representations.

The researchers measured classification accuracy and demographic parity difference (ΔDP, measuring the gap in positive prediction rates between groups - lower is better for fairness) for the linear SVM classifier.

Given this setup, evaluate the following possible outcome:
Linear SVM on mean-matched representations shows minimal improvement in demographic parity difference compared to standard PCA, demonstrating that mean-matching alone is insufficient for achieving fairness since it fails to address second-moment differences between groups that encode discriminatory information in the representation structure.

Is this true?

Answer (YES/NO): NO